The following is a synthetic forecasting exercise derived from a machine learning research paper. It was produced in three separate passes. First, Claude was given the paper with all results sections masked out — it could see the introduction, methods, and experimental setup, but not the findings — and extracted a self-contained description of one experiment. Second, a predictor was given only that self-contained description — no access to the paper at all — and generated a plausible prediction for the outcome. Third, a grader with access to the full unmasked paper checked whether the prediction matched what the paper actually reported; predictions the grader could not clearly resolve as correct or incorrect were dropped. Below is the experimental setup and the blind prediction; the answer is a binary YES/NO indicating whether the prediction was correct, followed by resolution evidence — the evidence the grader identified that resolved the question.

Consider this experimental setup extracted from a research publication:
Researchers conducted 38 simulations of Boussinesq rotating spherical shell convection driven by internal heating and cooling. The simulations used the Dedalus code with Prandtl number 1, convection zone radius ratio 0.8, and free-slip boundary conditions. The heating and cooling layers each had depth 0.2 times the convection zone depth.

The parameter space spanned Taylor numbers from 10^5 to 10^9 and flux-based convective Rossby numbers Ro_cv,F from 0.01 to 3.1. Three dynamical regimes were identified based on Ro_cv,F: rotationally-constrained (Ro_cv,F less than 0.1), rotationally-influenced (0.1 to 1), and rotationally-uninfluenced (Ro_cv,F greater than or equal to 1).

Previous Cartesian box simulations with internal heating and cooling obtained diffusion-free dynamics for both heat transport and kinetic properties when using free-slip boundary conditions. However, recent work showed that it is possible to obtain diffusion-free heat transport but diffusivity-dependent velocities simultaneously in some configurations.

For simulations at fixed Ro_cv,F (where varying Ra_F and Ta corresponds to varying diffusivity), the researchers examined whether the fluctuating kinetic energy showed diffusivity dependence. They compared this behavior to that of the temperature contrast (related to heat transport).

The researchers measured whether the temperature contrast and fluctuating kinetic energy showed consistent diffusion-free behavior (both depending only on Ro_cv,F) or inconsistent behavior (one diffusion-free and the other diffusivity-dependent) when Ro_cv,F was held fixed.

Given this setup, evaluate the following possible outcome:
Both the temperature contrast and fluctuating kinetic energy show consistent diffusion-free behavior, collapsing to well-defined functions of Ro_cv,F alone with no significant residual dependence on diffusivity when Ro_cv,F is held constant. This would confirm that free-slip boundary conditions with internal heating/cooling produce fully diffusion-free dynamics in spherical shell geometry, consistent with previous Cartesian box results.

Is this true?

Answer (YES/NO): NO